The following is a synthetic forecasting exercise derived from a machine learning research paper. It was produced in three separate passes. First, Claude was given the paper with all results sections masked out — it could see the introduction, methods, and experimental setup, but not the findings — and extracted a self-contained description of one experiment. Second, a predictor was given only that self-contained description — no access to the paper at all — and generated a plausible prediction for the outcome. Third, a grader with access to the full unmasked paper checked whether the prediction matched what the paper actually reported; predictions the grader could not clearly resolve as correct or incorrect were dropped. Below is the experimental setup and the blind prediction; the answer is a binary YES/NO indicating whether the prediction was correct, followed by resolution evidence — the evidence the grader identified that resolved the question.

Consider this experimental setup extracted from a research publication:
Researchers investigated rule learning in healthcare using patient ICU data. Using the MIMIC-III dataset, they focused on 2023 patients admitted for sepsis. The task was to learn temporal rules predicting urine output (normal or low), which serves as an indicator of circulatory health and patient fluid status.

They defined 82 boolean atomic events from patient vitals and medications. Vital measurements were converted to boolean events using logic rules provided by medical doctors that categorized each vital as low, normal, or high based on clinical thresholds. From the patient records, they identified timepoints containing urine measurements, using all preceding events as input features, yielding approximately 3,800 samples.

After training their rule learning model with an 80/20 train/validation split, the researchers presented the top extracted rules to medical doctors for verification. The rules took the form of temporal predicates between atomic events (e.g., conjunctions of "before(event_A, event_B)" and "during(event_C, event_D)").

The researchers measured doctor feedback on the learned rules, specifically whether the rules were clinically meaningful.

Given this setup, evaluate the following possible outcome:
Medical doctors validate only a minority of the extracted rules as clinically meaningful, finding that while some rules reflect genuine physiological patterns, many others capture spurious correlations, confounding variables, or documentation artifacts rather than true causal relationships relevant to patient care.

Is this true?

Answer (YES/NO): NO